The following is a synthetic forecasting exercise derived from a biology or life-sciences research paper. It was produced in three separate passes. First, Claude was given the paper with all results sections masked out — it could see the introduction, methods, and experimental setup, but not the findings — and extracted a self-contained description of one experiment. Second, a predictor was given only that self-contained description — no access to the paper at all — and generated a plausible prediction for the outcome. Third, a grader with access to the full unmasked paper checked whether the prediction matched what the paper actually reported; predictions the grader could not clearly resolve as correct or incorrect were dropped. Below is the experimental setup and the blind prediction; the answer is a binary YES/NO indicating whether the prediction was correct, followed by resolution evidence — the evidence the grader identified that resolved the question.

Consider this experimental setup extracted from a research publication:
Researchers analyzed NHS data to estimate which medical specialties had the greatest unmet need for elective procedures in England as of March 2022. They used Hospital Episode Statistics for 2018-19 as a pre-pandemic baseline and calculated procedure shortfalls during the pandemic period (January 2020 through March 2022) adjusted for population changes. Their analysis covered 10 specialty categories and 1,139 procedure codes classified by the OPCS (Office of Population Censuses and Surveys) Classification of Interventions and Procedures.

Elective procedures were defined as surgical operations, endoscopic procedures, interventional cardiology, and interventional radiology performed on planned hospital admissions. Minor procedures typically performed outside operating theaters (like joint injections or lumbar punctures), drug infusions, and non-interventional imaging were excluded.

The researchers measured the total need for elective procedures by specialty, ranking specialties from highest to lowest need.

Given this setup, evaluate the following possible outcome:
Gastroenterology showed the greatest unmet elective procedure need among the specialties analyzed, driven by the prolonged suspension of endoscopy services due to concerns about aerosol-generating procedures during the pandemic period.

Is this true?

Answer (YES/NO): NO